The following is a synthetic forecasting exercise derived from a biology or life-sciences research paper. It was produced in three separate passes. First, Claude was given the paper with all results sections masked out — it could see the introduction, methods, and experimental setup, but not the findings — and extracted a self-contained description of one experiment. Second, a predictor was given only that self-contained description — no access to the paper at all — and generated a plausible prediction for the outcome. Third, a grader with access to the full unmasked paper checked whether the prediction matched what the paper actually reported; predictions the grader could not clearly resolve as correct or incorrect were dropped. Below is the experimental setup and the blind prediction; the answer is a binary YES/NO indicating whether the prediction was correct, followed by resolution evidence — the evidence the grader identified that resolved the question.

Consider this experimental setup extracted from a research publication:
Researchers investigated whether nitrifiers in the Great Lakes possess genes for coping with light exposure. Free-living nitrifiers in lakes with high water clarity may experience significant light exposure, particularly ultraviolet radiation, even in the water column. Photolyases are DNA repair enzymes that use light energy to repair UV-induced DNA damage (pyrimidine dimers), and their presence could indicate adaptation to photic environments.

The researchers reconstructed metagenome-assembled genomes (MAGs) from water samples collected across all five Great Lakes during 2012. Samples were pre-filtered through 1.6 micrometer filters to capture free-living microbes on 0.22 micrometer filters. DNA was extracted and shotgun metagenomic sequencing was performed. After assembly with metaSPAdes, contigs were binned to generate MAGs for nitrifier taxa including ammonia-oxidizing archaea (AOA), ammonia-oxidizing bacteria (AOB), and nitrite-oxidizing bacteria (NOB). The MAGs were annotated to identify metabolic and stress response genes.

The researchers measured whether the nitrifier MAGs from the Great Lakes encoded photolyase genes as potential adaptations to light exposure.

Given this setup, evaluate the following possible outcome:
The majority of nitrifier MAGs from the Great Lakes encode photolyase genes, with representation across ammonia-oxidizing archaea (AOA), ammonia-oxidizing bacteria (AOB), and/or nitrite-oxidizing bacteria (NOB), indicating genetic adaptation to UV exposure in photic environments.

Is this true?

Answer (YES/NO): YES